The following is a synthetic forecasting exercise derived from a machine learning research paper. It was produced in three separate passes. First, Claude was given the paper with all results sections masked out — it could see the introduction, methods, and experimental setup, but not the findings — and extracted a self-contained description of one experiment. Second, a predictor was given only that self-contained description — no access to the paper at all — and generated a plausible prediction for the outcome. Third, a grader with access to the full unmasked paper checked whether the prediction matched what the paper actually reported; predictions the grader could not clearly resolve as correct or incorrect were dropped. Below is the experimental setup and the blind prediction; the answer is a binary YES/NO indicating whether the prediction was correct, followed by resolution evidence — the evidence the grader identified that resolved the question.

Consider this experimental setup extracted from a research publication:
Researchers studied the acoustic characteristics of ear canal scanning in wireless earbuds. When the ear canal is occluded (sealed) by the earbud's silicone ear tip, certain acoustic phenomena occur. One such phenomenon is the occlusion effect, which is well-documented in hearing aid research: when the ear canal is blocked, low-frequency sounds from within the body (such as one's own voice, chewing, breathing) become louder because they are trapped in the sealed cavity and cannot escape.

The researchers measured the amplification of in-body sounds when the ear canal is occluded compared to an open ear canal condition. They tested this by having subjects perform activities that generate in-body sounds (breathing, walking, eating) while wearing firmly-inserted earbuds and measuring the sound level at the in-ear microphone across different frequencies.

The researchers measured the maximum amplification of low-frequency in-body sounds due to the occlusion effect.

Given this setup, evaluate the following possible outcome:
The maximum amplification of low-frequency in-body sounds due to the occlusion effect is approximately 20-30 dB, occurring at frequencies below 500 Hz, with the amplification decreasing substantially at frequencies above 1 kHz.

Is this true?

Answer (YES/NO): NO